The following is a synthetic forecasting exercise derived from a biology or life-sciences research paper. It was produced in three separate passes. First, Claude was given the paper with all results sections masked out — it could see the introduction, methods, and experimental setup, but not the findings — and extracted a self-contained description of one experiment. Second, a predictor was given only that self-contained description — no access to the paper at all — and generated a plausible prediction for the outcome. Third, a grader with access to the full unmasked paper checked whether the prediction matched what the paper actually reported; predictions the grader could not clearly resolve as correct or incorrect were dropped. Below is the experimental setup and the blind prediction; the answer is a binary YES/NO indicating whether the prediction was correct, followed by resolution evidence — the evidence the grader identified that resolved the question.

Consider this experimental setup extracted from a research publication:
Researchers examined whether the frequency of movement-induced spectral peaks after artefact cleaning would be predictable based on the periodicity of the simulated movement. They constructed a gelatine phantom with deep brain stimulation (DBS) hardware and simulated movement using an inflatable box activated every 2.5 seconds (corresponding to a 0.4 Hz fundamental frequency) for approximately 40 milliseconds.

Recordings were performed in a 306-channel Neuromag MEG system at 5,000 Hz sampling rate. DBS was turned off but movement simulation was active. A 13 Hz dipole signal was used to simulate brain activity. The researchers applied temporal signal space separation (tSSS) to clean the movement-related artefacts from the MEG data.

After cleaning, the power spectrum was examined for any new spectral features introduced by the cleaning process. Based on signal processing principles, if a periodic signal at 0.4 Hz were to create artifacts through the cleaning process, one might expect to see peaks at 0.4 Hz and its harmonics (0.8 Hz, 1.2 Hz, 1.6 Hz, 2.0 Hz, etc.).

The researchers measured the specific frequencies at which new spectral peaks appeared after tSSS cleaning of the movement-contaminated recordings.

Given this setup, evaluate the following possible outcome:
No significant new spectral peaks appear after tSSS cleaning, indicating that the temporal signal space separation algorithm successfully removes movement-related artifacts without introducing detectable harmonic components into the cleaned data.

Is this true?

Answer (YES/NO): NO